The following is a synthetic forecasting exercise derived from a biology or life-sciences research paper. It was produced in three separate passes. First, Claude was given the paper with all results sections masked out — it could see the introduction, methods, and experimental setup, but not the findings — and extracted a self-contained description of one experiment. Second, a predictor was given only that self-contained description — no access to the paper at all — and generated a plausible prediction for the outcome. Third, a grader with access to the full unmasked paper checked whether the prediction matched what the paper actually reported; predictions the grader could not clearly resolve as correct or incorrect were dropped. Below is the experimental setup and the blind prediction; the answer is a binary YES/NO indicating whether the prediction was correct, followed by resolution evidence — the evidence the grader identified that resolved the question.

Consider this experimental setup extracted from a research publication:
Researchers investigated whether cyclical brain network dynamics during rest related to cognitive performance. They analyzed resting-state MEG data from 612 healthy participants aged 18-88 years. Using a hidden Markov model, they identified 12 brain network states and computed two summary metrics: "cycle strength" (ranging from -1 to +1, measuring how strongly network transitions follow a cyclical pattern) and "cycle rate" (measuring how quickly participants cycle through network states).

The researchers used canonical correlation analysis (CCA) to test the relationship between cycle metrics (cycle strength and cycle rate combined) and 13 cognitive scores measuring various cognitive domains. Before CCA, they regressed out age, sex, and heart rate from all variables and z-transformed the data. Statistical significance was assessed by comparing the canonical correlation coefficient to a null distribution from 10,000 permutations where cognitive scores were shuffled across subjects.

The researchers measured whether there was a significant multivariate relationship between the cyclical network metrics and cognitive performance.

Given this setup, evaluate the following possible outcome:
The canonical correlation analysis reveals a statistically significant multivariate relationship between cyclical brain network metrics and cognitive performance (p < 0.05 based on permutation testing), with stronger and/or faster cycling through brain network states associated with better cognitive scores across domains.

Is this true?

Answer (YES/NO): NO